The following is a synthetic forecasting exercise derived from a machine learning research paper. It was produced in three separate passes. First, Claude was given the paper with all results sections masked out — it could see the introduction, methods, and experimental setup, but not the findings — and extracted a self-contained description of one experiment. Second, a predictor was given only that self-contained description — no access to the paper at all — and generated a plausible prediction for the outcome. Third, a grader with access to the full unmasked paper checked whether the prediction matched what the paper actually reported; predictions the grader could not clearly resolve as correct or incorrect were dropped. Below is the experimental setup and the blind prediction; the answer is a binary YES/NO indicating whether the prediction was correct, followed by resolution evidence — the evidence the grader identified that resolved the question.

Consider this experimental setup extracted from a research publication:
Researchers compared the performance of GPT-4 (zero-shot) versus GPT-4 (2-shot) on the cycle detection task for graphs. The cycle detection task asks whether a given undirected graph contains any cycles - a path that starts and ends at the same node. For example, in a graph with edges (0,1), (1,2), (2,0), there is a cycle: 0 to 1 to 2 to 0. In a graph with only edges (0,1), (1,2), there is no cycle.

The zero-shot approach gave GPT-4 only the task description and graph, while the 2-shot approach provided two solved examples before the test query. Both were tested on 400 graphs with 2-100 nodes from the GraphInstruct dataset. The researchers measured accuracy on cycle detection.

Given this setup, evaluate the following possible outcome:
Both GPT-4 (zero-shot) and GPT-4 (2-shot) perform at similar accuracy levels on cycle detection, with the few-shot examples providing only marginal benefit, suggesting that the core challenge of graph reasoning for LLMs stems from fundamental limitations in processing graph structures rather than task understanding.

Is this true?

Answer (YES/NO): NO